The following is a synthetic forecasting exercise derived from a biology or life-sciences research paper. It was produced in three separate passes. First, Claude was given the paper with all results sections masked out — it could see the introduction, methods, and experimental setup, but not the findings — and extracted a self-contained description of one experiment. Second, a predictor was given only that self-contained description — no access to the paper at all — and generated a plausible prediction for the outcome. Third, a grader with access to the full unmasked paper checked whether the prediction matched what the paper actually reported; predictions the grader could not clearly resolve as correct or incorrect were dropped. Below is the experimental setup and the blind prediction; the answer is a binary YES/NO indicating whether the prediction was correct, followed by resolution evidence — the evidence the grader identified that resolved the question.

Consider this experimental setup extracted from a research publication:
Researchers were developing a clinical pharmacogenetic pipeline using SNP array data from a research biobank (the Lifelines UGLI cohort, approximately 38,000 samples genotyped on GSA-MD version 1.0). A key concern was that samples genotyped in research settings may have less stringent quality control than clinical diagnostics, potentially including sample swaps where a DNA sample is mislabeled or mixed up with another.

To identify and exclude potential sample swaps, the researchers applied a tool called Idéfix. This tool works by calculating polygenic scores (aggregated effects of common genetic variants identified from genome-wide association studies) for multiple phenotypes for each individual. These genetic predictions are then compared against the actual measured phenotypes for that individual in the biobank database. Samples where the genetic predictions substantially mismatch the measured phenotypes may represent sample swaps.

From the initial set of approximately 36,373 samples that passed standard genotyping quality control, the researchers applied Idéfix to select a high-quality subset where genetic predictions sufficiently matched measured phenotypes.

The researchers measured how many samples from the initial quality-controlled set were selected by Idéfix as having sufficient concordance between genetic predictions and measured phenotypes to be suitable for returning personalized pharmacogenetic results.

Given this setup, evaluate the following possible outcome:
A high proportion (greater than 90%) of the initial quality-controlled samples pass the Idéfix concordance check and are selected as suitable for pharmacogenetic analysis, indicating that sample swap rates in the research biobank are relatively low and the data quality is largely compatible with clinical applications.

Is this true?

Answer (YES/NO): NO